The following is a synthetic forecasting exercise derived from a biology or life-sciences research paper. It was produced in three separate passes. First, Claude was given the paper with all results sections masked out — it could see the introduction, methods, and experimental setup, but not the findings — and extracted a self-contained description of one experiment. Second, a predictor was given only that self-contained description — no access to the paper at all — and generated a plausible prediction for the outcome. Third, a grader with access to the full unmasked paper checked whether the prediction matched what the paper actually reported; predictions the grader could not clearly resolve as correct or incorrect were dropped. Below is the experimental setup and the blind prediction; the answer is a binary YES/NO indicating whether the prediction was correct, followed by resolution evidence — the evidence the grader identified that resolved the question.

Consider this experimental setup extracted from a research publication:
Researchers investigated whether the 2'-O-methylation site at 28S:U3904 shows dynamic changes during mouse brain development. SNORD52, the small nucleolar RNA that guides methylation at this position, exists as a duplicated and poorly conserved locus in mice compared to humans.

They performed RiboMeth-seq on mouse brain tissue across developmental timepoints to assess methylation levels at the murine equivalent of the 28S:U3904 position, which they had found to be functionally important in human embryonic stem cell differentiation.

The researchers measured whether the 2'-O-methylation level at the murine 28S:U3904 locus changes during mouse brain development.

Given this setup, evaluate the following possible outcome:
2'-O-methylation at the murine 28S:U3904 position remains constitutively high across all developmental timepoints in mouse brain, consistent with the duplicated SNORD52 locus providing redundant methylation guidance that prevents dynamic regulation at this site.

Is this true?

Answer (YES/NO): NO